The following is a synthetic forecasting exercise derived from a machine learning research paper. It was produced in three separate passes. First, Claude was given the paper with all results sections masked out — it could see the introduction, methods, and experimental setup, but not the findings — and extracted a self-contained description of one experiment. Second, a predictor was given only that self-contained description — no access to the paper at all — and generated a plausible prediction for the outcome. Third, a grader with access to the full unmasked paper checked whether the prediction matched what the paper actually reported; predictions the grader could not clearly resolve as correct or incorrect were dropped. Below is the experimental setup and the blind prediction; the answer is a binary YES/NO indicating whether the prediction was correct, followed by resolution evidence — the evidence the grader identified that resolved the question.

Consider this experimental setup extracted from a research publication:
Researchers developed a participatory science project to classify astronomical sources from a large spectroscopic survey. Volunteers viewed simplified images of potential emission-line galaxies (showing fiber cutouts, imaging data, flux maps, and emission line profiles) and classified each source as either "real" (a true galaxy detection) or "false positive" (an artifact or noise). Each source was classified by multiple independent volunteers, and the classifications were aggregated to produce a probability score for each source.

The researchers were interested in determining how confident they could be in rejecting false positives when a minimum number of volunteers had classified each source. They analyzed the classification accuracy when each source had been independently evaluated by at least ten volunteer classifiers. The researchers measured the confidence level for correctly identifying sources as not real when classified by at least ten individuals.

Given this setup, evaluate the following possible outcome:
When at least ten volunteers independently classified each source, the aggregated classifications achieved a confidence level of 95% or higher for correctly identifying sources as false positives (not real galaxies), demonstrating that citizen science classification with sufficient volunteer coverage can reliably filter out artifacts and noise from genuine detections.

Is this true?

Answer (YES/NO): NO